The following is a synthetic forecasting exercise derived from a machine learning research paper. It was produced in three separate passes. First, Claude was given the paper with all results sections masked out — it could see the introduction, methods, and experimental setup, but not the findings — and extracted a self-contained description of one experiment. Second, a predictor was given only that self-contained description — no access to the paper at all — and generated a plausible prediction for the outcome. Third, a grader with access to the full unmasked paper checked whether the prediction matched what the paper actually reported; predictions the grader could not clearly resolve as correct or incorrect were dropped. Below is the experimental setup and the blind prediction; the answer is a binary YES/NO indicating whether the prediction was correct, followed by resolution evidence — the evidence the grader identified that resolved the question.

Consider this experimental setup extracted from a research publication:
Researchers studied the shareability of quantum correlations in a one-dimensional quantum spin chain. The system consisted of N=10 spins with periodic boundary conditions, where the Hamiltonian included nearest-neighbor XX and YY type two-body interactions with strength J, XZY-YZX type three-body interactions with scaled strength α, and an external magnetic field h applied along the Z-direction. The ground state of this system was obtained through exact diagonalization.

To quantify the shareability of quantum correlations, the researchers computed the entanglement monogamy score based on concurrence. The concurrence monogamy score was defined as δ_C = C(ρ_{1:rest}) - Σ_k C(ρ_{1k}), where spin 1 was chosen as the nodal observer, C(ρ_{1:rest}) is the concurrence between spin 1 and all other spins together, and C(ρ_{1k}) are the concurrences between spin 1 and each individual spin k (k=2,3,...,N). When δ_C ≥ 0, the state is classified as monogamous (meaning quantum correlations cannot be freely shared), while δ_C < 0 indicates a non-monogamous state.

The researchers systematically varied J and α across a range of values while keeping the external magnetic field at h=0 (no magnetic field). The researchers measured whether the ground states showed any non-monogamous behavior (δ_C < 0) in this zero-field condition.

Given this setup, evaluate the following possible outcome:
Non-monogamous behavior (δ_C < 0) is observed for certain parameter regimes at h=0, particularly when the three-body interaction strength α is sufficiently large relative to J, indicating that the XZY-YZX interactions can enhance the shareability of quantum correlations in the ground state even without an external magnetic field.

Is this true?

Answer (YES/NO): NO